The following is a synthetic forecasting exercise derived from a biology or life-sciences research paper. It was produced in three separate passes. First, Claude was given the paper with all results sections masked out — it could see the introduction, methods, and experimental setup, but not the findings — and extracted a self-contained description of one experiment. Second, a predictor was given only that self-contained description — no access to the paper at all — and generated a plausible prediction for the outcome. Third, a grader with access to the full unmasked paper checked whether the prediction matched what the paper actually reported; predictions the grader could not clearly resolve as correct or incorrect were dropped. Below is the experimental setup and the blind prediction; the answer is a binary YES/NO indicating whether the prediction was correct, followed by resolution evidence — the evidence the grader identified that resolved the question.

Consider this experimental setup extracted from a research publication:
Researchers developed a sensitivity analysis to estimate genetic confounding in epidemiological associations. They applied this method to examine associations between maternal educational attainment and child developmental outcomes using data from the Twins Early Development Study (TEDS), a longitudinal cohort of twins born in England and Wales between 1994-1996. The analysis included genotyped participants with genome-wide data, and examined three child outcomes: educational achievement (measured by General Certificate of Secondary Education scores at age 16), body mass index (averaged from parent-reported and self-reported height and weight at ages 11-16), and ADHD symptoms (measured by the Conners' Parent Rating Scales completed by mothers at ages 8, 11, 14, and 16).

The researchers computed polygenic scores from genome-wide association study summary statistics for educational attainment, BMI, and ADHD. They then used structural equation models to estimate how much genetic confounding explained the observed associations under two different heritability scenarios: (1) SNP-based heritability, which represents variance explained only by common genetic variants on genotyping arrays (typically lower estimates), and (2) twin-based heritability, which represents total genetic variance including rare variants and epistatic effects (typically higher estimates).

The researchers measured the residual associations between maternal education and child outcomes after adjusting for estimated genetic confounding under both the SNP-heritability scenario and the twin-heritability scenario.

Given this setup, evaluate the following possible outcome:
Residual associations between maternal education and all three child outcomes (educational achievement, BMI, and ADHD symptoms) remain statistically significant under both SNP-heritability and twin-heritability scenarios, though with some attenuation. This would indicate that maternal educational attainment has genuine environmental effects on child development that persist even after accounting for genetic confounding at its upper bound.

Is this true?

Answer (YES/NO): NO